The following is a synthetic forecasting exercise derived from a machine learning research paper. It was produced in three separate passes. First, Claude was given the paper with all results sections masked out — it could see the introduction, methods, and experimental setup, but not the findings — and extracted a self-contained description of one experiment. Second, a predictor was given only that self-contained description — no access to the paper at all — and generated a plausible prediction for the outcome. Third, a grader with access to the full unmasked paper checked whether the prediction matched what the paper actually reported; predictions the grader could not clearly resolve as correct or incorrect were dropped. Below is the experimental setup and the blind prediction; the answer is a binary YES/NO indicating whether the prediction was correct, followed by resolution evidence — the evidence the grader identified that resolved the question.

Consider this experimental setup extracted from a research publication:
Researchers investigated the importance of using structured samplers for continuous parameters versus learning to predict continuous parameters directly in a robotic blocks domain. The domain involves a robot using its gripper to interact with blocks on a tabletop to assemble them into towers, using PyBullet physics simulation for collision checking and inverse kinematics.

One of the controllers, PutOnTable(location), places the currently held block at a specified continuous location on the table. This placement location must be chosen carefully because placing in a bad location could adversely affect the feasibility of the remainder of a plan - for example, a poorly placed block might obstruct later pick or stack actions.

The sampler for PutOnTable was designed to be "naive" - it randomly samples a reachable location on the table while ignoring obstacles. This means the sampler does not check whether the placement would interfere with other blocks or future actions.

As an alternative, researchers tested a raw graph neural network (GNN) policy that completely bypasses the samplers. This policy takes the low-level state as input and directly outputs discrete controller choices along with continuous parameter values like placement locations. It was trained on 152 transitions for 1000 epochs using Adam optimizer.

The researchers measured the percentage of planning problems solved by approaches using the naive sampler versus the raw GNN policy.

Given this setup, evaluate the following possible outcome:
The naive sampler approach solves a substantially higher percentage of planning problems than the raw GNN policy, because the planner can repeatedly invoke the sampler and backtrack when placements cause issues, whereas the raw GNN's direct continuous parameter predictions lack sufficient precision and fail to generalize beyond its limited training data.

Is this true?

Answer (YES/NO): YES